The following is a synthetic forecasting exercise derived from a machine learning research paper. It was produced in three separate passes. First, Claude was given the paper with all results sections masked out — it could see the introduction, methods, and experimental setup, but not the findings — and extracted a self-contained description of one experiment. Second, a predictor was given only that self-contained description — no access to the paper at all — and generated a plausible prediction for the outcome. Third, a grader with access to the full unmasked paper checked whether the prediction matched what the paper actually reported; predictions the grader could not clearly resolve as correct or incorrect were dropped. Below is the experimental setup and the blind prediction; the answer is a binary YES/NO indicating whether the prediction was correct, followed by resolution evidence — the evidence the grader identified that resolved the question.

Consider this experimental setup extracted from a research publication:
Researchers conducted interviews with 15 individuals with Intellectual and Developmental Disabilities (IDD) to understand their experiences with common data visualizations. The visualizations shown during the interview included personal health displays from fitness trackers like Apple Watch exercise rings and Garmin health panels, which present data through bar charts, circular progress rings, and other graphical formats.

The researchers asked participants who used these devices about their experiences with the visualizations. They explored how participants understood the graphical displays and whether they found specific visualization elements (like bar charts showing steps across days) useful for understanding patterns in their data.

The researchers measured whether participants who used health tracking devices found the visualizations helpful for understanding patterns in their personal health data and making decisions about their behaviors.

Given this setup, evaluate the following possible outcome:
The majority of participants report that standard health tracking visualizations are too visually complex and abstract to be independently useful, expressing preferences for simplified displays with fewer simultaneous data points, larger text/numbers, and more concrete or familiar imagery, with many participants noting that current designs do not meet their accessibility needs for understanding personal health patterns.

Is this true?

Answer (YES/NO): NO